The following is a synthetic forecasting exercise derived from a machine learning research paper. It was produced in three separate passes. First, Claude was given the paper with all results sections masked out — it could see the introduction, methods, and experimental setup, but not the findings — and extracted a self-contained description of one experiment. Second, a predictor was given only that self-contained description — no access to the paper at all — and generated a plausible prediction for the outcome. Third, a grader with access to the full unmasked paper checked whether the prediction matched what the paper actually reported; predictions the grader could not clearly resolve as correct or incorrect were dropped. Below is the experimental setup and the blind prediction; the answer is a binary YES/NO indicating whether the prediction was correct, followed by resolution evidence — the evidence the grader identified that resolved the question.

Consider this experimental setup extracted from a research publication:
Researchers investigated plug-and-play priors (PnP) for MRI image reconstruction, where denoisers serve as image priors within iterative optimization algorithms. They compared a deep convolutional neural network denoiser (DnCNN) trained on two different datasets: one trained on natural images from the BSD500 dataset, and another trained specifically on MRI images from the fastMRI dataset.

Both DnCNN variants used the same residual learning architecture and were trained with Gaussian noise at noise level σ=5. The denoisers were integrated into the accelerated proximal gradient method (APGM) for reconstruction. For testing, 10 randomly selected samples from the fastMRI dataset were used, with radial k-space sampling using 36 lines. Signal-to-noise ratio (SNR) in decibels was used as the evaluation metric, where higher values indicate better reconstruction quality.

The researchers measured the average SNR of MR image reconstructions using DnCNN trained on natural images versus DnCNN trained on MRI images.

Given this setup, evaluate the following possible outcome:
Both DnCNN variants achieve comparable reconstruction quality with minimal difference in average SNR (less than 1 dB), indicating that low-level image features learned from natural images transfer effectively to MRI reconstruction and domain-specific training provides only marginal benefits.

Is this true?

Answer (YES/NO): NO